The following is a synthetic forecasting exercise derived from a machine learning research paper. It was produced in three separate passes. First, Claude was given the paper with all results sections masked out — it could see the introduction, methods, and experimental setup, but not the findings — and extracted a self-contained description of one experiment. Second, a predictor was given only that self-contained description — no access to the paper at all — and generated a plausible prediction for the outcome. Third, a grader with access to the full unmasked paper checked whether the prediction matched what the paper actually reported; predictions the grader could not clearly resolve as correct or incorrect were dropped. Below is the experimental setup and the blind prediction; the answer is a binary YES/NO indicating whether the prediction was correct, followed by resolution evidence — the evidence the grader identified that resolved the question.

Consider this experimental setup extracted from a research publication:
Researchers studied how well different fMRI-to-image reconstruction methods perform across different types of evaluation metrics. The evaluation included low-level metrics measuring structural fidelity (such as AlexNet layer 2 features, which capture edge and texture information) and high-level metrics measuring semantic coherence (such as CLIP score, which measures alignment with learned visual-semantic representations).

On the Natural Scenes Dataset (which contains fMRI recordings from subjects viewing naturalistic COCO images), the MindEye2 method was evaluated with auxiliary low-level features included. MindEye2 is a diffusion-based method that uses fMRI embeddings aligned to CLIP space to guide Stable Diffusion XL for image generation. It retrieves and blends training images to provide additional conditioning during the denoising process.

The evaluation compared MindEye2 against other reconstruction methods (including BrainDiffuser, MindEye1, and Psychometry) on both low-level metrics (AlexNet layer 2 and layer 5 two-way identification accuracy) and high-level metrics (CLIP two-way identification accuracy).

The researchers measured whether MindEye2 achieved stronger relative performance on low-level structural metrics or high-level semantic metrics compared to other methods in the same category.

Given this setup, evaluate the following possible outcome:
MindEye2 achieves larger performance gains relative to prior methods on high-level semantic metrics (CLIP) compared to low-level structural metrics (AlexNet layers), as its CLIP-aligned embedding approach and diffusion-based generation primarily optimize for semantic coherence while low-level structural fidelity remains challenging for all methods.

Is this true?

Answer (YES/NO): NO